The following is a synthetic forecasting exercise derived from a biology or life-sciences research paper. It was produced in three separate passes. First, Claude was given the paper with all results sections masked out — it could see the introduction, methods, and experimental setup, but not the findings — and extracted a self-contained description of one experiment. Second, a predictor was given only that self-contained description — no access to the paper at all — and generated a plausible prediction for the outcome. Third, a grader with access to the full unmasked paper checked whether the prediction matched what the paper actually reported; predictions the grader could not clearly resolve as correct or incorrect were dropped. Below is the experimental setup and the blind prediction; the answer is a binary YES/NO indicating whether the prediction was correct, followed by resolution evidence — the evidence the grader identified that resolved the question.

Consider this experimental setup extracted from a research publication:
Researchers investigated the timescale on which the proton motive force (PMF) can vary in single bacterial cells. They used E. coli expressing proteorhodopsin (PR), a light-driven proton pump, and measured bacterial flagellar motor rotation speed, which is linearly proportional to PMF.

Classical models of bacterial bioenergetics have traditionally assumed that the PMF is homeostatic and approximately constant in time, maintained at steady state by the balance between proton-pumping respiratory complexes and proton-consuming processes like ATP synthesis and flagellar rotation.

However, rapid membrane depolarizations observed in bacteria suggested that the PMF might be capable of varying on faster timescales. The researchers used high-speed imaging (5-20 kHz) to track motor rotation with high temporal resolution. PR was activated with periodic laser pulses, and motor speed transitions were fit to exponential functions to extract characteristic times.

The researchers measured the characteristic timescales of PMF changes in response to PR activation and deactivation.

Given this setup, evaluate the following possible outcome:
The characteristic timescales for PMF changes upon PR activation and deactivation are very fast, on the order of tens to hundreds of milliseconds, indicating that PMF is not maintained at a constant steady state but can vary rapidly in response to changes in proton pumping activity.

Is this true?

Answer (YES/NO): YES